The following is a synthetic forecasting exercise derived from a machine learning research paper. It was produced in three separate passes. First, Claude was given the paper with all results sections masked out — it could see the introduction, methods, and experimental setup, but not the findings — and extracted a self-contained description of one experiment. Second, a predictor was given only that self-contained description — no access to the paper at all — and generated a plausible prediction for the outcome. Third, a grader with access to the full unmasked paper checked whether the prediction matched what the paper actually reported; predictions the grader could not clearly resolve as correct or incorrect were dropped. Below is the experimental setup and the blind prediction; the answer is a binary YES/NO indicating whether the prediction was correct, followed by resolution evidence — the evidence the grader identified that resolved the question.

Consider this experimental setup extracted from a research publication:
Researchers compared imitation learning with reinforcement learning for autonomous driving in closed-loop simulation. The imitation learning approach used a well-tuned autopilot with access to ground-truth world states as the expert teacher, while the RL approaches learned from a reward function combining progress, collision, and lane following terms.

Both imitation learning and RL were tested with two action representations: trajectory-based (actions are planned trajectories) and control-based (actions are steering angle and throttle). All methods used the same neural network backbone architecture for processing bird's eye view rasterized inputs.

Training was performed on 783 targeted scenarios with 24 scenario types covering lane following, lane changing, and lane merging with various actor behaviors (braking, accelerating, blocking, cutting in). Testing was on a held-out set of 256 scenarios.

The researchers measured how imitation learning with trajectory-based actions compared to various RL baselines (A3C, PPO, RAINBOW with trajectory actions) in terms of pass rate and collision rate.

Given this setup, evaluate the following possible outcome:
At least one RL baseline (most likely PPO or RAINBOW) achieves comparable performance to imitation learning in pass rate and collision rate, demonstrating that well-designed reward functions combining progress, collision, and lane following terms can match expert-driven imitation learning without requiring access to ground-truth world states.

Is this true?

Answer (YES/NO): NO